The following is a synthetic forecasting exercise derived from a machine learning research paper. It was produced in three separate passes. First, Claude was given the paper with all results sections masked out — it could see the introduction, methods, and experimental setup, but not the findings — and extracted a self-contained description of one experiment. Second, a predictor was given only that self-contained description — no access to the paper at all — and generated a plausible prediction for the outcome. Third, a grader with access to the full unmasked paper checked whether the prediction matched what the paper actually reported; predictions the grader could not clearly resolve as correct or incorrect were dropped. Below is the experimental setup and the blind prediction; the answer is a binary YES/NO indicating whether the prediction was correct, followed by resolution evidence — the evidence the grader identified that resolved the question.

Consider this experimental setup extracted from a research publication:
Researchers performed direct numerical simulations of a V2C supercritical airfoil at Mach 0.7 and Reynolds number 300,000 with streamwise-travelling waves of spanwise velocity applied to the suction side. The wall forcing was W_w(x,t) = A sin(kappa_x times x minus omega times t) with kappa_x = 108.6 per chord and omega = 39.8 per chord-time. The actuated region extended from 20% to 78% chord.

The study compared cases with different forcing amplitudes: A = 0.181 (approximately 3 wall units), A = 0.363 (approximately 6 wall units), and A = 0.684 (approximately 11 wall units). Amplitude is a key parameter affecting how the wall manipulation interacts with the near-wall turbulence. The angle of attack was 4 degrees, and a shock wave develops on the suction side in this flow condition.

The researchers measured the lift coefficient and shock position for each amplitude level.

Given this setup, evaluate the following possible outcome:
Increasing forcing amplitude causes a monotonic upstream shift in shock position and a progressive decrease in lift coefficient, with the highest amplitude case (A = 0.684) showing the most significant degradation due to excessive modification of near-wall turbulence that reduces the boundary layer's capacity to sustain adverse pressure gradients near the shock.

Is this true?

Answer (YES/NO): NO